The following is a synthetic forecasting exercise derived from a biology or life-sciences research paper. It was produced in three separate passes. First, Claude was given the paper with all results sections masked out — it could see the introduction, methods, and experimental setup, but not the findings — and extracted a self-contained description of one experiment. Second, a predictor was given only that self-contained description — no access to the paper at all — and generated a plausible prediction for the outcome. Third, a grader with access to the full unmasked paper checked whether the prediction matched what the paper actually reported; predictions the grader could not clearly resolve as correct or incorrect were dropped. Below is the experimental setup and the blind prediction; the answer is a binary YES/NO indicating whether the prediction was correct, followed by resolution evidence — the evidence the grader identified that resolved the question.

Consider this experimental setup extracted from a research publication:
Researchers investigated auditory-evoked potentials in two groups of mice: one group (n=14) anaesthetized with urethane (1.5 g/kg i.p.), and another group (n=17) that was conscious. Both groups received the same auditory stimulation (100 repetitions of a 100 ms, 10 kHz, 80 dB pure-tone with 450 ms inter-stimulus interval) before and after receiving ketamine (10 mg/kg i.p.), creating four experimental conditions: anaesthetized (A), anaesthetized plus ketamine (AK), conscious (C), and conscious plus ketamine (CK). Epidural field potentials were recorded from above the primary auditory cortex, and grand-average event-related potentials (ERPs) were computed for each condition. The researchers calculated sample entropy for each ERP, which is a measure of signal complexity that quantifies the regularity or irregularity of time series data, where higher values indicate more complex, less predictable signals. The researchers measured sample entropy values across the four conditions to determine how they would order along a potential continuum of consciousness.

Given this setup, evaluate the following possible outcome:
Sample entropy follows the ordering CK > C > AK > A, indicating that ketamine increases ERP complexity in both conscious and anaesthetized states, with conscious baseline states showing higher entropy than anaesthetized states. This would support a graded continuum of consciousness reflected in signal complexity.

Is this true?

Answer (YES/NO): NO